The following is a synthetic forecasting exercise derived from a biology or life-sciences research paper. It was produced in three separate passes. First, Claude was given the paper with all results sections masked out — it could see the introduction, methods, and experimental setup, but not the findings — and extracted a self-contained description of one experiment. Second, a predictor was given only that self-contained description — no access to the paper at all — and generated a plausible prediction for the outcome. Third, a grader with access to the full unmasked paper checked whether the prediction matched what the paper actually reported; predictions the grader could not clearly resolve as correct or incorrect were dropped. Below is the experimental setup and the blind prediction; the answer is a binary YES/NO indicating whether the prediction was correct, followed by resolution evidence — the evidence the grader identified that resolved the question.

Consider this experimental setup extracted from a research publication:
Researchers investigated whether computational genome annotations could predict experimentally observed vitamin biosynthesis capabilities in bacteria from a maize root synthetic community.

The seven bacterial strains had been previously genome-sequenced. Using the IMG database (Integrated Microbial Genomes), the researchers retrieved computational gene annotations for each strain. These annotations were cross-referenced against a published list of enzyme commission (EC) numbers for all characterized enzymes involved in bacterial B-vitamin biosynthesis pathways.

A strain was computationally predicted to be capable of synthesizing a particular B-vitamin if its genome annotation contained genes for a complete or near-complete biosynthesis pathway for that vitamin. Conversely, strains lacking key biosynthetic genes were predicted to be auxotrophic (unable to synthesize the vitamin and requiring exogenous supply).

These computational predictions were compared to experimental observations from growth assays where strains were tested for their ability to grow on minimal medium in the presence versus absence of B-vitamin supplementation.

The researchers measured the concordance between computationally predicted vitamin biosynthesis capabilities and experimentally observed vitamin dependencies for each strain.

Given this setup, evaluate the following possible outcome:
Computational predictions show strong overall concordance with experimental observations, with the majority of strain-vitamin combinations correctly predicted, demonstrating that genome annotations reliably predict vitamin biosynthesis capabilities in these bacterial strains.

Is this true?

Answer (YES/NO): NO